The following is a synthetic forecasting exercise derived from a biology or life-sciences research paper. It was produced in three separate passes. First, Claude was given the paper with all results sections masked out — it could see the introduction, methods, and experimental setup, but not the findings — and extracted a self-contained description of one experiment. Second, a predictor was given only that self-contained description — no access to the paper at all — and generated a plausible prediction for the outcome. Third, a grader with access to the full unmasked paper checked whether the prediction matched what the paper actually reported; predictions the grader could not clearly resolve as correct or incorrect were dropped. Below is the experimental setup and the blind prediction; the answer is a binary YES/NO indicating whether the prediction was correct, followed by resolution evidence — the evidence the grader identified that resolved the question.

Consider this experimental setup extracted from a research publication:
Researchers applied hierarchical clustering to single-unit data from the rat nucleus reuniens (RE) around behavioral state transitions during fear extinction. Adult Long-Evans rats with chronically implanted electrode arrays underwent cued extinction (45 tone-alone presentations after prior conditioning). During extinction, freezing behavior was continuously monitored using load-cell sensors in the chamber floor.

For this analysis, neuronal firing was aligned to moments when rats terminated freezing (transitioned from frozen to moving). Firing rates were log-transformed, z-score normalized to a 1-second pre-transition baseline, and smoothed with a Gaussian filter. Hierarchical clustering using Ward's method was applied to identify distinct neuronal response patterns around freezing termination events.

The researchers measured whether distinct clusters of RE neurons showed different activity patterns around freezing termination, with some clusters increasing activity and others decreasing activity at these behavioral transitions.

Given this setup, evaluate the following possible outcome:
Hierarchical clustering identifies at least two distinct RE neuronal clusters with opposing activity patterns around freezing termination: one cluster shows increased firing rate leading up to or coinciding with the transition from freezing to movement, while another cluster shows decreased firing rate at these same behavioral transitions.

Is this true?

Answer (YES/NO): YES